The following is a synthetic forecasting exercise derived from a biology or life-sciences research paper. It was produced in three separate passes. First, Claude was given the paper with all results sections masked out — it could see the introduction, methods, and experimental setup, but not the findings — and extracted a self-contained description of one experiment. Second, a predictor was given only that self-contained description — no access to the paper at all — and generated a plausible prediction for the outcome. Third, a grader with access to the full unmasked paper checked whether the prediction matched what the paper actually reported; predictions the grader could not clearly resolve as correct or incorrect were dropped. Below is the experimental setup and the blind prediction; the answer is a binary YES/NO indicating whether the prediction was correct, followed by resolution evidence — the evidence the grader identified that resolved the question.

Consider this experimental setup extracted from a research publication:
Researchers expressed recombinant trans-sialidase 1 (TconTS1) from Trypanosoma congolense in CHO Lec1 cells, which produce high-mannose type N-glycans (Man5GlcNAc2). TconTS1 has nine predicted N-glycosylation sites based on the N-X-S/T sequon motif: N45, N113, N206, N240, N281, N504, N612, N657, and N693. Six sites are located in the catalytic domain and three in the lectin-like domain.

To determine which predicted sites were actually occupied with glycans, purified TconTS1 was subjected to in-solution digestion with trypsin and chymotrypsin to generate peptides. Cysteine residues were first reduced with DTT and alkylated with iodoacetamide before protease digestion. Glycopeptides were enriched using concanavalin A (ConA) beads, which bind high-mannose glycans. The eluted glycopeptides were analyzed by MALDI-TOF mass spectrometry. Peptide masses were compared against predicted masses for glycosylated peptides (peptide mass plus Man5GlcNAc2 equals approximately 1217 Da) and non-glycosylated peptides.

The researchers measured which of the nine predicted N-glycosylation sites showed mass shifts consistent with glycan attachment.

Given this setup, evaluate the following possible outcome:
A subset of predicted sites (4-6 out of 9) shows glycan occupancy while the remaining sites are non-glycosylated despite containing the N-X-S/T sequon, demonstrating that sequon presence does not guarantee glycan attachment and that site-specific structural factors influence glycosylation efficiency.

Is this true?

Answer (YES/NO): NO